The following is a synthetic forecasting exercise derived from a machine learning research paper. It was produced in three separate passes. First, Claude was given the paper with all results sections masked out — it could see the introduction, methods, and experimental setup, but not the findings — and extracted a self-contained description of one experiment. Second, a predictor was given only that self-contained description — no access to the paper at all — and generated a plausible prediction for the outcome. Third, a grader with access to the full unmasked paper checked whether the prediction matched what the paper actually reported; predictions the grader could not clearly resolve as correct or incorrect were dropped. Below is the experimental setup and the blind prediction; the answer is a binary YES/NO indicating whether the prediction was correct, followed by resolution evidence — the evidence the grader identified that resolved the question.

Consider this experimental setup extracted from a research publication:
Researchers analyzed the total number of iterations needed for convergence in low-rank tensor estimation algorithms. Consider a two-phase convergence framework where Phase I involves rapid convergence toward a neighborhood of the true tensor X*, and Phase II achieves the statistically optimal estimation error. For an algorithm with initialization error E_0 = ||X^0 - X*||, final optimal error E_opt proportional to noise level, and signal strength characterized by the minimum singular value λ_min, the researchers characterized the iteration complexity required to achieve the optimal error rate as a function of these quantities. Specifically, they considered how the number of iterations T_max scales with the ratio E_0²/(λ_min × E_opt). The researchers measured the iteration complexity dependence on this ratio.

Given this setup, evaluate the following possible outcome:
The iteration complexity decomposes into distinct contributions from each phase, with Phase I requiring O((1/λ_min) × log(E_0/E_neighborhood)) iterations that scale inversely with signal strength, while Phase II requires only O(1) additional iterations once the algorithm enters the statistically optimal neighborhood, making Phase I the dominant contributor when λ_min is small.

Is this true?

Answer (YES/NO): NO